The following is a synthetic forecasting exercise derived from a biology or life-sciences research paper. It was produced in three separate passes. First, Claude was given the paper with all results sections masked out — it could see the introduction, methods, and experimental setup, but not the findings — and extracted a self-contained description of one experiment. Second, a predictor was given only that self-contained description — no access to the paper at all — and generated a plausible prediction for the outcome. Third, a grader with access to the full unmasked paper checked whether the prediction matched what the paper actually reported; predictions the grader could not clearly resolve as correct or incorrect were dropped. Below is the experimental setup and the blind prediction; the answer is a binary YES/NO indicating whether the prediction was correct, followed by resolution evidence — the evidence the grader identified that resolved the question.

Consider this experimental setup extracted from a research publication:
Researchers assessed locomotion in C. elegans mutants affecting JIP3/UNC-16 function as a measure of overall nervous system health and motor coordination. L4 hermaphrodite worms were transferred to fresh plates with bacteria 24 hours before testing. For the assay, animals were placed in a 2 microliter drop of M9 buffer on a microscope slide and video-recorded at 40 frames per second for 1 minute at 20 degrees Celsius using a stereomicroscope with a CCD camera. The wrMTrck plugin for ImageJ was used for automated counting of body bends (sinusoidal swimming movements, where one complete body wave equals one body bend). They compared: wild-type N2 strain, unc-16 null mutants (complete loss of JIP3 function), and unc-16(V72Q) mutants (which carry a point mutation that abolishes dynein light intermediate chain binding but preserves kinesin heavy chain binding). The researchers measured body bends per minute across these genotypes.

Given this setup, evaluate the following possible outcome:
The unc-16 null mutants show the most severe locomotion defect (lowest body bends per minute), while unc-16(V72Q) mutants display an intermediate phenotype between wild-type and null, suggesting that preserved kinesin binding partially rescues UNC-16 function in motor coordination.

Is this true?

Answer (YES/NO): NO